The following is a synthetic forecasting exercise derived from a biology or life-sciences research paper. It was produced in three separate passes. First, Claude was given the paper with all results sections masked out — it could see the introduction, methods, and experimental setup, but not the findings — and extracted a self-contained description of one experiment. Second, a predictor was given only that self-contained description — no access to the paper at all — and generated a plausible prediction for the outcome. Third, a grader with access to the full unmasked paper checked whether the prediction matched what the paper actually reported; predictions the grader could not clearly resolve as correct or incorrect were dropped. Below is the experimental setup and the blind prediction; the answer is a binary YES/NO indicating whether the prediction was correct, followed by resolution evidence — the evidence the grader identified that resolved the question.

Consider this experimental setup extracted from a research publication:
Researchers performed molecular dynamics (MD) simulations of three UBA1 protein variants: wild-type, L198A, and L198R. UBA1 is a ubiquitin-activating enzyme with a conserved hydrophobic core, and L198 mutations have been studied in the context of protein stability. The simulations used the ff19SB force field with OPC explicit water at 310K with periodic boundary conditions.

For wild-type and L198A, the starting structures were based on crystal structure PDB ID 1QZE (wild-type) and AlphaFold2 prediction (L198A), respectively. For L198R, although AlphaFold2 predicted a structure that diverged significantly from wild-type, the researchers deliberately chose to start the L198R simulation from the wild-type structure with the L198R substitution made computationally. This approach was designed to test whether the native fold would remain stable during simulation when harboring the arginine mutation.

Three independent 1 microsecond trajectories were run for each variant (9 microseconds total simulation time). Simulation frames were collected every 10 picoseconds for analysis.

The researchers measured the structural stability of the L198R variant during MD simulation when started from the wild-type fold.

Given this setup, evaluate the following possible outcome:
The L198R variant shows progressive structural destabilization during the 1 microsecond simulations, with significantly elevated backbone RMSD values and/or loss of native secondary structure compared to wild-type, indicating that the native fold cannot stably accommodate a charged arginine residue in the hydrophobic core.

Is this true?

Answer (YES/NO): YES